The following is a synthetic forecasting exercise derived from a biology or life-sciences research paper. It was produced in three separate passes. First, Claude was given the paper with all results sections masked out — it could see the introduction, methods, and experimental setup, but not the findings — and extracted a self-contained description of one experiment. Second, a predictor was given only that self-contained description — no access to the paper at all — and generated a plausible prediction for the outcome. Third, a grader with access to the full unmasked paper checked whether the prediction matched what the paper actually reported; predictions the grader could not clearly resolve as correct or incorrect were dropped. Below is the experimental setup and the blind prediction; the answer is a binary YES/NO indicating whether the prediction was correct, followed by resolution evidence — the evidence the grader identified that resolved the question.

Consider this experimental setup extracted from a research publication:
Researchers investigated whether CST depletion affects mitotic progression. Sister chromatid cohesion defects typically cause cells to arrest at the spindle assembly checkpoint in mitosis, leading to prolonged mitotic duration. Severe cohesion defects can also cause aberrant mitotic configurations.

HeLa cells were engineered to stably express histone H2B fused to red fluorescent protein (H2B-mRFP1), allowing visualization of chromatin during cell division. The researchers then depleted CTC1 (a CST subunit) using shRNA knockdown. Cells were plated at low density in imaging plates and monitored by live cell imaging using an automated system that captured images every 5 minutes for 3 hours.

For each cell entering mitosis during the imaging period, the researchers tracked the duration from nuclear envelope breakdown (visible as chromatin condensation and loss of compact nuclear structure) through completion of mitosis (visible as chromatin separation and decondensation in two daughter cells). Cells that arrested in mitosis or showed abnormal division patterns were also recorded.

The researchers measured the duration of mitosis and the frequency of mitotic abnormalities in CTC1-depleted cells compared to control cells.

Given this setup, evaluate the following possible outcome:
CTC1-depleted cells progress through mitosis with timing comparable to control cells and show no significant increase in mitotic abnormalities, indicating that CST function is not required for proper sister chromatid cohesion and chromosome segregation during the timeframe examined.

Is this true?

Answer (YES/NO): NO